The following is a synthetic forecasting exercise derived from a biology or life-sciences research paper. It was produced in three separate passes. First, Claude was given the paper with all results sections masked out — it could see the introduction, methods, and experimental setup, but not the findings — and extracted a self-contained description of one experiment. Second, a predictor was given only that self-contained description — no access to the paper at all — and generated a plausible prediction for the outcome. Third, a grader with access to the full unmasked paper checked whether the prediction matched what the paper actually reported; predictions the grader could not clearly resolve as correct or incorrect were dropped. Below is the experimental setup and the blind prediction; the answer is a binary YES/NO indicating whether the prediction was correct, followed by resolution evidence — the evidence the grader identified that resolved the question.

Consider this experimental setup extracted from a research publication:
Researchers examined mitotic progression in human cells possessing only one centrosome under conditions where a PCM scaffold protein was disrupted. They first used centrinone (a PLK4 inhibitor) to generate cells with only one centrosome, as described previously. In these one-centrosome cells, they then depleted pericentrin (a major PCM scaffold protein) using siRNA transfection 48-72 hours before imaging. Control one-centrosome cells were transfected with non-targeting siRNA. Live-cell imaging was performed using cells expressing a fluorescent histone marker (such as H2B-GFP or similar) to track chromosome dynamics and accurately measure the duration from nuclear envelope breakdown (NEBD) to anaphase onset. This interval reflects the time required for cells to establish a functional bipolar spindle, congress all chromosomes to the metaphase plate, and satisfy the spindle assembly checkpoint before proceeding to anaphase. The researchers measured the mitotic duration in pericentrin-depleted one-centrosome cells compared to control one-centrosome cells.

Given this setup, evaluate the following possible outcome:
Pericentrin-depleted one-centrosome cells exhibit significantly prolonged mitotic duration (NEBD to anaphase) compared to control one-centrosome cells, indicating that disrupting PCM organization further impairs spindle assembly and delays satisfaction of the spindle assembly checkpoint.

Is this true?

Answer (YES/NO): YES